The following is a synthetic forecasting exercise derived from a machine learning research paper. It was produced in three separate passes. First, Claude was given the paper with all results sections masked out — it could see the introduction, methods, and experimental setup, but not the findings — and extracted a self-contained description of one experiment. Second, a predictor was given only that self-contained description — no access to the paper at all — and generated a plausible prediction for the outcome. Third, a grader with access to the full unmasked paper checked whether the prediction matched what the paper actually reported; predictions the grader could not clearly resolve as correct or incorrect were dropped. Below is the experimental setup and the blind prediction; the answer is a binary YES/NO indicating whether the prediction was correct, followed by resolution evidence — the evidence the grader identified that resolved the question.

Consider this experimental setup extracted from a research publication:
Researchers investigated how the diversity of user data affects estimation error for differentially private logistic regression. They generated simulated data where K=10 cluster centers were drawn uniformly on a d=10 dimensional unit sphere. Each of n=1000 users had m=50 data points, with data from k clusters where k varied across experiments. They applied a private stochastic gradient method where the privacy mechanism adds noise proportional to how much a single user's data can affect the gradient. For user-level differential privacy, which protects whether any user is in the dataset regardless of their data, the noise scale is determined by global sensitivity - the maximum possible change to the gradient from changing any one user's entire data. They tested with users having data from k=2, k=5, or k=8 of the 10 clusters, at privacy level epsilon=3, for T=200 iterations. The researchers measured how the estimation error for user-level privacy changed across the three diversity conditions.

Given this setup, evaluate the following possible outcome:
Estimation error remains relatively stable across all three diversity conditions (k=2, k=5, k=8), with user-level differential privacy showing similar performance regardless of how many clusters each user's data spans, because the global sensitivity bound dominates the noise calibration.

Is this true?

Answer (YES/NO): YES